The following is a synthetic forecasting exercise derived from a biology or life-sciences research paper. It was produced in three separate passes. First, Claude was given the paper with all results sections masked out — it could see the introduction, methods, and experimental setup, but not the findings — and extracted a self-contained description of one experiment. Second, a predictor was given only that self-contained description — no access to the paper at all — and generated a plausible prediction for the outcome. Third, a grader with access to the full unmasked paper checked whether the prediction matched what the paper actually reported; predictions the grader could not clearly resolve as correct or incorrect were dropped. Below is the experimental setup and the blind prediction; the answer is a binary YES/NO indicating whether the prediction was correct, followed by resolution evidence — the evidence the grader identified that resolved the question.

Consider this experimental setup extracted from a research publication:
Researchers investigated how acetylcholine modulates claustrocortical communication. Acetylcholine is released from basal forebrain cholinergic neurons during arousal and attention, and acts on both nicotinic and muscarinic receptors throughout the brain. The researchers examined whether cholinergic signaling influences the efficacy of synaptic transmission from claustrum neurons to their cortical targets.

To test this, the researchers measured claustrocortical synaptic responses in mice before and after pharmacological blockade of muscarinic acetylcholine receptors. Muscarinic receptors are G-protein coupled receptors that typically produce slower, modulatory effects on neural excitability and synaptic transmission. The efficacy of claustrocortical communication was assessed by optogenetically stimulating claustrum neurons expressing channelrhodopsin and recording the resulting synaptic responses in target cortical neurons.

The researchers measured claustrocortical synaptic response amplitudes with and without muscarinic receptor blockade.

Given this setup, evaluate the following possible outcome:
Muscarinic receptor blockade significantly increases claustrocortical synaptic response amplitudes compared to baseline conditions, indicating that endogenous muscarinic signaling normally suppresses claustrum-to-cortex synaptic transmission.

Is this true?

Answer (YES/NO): YES